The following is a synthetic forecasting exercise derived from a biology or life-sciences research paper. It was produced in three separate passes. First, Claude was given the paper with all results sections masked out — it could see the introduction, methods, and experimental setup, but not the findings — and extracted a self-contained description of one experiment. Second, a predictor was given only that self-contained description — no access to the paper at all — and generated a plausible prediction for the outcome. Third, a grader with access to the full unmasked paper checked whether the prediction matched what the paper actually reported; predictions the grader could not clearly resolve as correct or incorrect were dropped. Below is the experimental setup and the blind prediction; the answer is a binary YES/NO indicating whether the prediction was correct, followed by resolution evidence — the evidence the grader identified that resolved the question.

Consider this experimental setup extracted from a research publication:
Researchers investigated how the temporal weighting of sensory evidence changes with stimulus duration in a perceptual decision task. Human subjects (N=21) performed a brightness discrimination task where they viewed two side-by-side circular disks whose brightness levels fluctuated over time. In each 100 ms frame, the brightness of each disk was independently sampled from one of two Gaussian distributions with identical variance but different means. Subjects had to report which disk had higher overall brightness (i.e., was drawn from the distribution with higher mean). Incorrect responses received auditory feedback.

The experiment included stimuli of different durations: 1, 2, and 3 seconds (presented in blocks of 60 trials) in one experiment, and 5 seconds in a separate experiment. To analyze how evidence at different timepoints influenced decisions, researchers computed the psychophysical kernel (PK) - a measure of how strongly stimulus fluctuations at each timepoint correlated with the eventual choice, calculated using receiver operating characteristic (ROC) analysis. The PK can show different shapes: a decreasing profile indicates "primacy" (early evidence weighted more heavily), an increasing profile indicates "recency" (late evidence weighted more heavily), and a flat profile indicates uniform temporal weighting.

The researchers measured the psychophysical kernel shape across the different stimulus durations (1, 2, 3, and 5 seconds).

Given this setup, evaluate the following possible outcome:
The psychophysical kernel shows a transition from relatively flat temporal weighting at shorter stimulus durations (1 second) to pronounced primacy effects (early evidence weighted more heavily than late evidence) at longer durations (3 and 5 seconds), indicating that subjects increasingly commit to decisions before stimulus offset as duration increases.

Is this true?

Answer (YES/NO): NO